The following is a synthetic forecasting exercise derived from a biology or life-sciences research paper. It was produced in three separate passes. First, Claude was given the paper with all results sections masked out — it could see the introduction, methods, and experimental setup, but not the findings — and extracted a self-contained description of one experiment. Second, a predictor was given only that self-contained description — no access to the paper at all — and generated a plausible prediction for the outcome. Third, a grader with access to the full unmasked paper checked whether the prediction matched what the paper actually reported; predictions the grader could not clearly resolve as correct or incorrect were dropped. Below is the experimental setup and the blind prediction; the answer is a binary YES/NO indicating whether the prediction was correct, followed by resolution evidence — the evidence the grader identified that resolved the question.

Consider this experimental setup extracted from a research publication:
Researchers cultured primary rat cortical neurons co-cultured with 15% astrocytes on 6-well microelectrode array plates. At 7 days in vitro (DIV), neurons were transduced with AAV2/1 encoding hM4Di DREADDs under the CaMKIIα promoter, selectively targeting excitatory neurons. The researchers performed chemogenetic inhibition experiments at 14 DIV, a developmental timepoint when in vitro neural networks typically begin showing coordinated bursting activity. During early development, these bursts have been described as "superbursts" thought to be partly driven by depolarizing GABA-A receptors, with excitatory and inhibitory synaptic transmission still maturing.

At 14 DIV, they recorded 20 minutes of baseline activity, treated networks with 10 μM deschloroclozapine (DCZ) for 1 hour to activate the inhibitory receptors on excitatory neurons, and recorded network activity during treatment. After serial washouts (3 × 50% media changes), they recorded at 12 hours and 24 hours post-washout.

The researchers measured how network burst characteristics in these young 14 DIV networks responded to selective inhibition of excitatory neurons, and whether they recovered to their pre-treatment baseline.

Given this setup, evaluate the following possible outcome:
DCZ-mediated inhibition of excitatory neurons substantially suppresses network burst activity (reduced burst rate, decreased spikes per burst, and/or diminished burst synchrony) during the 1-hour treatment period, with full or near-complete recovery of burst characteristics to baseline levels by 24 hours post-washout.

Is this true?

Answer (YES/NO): NO